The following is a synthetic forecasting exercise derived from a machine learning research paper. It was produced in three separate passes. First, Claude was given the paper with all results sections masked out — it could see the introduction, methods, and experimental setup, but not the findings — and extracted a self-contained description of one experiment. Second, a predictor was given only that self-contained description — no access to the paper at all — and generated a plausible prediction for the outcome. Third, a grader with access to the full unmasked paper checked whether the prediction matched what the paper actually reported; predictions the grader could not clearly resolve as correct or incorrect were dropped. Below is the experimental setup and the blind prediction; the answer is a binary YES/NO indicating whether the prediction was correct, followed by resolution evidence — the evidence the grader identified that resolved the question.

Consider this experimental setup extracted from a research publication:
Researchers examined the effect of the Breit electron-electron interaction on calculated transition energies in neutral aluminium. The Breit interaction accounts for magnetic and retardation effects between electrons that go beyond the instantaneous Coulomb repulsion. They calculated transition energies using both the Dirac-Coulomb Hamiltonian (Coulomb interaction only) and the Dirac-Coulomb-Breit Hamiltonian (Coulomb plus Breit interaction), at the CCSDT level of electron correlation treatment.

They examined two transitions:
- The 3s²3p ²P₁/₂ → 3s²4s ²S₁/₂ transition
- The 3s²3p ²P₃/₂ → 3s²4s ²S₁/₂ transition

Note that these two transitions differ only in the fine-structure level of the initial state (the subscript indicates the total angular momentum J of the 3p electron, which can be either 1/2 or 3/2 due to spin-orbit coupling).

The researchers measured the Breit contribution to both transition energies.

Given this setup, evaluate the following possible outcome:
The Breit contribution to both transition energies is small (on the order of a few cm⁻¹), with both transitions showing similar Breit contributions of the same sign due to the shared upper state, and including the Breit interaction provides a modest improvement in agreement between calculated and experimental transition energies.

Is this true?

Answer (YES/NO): NO